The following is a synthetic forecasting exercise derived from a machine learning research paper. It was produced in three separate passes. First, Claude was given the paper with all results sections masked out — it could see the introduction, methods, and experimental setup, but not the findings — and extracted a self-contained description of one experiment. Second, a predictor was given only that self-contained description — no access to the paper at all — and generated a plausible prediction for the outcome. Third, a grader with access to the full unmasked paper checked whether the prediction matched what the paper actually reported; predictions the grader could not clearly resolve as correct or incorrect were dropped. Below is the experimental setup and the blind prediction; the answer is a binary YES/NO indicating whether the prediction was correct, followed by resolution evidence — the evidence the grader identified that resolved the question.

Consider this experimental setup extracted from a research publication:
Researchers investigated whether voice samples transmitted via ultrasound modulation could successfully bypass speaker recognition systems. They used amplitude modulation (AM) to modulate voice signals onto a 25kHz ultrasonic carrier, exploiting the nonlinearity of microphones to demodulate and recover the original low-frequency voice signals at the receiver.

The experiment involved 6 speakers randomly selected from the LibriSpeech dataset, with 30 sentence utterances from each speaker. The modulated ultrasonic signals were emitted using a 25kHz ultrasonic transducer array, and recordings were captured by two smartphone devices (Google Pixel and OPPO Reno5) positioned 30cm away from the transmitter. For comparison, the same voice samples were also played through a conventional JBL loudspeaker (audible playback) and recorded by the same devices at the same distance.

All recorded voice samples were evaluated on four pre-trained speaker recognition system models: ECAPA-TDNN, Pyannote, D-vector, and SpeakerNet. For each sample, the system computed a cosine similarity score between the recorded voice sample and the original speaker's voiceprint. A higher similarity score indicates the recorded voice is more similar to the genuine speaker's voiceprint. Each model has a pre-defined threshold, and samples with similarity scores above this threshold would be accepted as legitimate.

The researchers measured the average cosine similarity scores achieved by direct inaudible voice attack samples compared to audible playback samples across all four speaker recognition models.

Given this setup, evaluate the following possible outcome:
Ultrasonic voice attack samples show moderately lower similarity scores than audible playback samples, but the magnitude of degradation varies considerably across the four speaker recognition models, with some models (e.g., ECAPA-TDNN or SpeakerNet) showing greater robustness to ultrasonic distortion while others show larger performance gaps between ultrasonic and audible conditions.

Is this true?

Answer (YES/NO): NO